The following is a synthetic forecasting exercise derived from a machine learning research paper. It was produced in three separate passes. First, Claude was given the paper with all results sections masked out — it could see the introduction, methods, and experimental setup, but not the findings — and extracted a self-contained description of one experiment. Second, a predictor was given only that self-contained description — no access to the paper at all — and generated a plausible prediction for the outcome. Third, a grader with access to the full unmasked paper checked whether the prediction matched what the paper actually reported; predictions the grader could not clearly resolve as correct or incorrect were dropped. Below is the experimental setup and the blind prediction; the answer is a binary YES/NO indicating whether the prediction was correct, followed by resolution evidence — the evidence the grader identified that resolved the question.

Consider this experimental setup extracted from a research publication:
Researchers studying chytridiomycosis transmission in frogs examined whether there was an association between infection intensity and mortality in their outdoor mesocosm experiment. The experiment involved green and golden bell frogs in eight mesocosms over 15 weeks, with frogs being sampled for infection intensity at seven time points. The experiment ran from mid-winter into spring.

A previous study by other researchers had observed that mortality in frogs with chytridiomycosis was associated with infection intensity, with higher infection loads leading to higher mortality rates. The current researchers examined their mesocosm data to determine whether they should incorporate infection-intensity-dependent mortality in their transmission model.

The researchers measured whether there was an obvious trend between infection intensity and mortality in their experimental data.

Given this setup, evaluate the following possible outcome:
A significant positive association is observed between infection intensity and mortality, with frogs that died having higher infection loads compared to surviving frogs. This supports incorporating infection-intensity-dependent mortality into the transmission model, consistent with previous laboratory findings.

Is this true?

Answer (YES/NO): NO